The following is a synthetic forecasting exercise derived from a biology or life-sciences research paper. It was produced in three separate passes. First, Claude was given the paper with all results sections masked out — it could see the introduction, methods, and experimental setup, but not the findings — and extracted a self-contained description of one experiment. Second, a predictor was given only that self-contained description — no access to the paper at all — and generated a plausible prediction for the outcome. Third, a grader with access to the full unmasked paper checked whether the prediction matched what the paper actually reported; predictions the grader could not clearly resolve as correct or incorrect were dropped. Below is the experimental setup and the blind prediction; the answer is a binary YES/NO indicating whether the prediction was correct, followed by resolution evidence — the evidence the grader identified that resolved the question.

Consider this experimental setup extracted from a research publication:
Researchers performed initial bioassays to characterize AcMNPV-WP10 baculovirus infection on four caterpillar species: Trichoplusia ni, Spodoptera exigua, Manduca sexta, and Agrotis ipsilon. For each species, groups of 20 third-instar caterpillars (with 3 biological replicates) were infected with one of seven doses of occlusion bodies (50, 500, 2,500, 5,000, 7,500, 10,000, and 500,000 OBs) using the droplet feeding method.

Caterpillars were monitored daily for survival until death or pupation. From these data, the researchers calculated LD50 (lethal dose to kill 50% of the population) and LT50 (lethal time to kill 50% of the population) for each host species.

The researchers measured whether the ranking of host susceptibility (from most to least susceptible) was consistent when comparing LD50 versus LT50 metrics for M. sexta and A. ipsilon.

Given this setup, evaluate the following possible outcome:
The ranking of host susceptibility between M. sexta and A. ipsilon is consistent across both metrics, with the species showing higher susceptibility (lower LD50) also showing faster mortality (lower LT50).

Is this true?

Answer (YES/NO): NO